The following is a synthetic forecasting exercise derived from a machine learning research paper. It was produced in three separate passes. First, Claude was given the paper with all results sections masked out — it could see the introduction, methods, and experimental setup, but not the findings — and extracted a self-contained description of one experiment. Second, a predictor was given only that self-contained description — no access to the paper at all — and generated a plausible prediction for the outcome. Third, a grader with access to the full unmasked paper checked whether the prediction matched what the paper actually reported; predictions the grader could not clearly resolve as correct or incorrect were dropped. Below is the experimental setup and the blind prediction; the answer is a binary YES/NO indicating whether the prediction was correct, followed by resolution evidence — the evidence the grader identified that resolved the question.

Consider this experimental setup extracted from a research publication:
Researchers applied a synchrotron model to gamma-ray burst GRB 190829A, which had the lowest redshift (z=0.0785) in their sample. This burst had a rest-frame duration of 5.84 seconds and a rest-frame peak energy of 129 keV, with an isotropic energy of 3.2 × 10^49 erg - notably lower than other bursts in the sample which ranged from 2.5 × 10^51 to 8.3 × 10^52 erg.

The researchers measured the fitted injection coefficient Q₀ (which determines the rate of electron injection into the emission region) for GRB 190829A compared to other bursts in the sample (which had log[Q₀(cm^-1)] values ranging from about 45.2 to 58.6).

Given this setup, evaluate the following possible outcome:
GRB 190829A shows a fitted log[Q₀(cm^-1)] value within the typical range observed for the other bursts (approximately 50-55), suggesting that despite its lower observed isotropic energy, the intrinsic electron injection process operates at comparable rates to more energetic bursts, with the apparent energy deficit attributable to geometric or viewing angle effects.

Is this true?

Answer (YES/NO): NO